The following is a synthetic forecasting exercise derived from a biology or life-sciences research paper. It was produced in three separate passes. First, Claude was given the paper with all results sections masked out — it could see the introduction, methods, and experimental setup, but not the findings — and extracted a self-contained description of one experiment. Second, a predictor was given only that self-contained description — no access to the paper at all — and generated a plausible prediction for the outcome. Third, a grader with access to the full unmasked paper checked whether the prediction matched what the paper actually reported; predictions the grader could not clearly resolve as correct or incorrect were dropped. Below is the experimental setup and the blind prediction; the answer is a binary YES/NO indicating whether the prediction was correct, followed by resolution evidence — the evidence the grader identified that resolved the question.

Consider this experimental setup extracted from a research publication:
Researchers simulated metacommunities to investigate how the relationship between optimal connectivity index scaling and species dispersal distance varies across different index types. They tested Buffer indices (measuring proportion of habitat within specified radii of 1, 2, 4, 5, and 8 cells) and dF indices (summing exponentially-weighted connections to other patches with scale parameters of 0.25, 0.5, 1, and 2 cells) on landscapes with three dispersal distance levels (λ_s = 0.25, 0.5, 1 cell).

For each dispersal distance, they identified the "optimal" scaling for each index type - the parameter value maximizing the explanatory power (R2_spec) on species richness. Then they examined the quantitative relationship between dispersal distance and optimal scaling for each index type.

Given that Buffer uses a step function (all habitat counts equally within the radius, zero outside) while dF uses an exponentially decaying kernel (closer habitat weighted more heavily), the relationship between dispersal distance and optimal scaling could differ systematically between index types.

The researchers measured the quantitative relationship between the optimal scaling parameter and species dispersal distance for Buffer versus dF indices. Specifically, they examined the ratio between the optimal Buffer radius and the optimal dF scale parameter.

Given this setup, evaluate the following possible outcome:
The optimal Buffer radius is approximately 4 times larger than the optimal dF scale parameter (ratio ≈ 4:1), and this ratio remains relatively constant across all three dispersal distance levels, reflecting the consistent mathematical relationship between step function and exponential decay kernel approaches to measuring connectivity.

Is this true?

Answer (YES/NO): YES